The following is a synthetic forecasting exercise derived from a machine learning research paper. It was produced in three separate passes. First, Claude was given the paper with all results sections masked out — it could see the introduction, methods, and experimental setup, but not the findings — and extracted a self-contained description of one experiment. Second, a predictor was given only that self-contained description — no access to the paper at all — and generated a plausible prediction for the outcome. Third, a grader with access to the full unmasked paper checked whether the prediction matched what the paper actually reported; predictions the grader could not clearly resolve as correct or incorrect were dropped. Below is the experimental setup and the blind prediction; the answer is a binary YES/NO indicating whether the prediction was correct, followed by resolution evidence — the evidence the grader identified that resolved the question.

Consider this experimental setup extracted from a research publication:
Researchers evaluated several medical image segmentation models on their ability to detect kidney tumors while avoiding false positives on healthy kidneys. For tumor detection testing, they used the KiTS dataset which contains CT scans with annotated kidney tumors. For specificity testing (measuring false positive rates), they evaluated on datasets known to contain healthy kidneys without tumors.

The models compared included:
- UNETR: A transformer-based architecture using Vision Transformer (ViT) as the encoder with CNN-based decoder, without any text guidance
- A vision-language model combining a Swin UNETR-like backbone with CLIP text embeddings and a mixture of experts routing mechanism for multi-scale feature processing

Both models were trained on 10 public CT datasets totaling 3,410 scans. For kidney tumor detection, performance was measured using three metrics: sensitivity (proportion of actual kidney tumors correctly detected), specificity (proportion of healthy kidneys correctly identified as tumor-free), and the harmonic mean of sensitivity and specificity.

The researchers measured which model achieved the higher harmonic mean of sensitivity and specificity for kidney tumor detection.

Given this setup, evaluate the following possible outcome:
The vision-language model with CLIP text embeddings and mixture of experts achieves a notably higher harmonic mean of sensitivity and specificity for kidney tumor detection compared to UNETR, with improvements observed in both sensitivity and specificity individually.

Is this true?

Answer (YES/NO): NO